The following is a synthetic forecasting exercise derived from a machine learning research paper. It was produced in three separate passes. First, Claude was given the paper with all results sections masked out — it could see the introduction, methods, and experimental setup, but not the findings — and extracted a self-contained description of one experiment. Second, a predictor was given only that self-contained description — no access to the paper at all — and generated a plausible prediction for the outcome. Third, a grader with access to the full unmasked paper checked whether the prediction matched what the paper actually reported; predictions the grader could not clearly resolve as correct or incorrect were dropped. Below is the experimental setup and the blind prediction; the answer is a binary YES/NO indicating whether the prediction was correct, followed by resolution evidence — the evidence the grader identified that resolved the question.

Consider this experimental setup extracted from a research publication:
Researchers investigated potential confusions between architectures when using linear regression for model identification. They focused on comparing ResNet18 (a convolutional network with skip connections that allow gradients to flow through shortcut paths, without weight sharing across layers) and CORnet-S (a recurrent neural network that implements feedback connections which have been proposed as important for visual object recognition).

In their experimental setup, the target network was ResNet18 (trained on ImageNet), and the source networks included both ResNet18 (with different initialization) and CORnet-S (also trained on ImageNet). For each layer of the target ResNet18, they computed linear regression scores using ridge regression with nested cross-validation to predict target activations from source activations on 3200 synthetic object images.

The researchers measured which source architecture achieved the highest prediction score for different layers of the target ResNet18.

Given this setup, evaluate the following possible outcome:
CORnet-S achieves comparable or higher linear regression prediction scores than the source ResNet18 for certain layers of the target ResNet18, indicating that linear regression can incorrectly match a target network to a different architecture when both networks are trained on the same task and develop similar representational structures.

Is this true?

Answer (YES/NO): YES